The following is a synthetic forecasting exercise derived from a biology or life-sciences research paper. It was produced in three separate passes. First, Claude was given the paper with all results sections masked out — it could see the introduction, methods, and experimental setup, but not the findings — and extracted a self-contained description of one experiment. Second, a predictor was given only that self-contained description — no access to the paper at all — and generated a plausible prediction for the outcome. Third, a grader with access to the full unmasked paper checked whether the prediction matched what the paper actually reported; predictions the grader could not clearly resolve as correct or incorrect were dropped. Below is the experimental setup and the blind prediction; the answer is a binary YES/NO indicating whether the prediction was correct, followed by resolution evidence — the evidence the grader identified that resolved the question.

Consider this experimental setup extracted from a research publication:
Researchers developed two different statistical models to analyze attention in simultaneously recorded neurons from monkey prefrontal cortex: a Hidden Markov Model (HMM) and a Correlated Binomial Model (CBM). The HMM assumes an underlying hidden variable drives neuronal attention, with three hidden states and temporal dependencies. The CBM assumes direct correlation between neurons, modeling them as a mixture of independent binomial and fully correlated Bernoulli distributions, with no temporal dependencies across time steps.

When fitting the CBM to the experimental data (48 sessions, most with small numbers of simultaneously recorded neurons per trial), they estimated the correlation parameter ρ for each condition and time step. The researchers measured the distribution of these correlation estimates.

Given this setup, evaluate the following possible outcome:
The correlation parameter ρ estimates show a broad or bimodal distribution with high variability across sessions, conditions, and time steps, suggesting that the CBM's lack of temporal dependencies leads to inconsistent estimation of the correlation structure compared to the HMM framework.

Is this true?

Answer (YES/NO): NO